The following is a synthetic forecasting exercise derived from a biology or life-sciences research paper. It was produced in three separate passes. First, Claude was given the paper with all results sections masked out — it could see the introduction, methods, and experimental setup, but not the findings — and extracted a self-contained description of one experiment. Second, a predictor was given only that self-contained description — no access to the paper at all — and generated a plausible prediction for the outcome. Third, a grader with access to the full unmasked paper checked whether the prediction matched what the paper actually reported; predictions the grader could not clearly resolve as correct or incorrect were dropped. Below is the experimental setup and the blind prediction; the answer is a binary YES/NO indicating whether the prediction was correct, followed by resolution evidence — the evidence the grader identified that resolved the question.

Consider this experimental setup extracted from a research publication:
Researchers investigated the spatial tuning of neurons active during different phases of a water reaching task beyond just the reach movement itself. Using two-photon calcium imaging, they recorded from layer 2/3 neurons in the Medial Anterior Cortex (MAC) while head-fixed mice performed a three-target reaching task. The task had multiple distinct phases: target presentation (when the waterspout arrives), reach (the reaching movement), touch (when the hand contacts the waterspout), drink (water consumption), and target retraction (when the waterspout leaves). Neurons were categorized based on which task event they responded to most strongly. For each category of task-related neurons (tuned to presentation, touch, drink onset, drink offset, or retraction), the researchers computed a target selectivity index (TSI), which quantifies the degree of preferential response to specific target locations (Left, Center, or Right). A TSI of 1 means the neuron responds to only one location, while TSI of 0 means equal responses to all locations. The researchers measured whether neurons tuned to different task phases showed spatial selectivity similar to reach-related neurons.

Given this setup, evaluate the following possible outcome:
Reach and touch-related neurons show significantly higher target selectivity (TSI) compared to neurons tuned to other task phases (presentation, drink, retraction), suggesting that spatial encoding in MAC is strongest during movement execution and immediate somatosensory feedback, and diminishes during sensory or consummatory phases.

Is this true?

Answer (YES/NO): NO